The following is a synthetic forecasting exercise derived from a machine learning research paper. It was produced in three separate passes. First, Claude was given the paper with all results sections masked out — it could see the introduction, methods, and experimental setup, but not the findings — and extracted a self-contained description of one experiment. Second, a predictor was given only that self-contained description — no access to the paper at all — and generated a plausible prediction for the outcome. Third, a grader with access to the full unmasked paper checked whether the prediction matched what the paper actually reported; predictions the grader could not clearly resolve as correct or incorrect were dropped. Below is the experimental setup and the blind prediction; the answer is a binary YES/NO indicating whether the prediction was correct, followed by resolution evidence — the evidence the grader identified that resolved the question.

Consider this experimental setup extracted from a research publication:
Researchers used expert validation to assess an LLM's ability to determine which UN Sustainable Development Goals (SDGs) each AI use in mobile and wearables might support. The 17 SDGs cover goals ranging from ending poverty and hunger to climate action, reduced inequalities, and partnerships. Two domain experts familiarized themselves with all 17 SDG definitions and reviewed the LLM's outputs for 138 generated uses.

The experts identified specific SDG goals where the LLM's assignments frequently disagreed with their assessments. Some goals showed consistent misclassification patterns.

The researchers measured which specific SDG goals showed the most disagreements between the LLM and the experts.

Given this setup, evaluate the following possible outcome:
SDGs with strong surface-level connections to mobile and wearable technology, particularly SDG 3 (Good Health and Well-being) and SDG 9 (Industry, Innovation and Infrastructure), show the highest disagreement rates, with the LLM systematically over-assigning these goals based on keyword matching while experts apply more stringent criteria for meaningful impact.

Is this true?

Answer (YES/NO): NO